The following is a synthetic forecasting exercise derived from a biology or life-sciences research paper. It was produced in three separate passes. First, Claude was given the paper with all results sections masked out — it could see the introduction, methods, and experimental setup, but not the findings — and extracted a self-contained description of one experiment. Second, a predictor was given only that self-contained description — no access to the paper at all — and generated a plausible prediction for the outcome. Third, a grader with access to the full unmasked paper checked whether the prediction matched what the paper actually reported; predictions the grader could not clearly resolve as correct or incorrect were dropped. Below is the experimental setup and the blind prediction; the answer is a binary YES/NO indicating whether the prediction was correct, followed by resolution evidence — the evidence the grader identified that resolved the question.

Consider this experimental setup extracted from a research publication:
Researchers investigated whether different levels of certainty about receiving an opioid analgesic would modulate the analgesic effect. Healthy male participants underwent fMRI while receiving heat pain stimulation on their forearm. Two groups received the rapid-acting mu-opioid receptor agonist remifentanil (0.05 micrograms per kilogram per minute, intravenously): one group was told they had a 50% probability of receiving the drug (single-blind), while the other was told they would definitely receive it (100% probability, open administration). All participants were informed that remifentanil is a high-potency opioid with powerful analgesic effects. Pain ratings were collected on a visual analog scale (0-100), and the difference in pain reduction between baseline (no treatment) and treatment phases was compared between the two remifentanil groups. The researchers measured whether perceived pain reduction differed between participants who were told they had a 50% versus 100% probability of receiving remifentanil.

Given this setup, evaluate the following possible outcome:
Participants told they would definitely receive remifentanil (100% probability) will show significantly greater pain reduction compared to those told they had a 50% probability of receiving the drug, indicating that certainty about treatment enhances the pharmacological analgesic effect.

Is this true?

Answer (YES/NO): NO